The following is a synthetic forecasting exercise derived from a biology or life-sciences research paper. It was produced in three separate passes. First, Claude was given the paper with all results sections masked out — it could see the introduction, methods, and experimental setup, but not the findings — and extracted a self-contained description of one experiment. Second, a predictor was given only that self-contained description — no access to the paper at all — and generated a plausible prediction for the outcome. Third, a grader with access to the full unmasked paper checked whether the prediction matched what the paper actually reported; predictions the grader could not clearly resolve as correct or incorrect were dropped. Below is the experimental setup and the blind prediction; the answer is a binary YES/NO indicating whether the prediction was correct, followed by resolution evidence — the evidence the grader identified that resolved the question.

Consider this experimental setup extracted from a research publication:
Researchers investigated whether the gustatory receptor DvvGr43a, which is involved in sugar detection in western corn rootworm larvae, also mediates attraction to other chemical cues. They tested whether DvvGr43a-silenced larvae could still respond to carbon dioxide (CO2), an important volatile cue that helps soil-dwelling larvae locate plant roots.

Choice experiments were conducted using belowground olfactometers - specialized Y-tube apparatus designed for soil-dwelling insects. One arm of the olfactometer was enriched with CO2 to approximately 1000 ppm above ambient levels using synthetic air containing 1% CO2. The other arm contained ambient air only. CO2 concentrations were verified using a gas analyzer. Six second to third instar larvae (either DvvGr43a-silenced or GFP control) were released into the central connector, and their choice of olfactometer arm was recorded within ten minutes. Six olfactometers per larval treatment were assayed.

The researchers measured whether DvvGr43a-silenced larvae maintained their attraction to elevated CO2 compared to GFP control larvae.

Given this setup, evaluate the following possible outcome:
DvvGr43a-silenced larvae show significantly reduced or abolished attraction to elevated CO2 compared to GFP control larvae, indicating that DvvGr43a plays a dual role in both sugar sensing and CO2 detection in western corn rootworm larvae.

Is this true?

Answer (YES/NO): NO